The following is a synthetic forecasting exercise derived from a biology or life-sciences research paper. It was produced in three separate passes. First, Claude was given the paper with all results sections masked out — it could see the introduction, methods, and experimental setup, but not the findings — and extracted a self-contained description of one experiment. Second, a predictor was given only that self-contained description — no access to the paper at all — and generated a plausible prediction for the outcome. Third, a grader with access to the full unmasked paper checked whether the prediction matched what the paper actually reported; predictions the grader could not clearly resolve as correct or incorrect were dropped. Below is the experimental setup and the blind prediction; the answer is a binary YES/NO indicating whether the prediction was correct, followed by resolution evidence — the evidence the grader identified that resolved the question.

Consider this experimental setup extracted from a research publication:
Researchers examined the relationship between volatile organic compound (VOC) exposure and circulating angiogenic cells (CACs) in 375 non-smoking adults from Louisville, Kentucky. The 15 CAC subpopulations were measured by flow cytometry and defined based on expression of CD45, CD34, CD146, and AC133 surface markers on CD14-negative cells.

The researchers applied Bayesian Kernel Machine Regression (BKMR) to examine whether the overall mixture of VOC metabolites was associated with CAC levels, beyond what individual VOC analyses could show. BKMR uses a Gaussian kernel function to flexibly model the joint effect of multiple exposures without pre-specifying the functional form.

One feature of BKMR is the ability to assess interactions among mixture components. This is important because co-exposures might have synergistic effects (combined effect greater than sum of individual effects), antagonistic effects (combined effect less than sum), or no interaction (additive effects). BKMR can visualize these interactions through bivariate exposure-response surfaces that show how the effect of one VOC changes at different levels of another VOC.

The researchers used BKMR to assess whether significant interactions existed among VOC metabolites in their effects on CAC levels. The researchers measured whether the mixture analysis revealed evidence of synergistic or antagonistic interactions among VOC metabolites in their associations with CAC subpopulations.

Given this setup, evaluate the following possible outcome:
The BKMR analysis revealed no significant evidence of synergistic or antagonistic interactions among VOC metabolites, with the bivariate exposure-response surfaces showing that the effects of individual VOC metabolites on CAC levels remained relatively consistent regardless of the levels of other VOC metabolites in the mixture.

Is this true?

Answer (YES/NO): YES